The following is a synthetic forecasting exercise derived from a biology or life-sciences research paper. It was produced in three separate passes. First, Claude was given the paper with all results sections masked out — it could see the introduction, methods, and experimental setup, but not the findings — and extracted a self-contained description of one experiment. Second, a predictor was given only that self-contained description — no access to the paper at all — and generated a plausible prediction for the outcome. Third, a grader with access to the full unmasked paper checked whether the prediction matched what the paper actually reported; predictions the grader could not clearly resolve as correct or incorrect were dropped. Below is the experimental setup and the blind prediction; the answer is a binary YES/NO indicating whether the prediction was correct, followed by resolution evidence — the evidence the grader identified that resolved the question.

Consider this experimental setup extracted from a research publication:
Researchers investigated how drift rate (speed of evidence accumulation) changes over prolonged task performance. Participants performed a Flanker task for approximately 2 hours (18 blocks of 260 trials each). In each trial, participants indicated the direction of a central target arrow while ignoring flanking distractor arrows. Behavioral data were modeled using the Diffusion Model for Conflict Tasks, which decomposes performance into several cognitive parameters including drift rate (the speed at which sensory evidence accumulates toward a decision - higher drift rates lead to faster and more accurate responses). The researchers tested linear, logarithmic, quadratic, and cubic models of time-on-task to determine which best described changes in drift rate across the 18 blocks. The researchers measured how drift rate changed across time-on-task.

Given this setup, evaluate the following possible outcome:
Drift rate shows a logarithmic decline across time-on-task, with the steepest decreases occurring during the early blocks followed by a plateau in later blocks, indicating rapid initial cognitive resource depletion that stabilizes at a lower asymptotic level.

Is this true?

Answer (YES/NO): NO